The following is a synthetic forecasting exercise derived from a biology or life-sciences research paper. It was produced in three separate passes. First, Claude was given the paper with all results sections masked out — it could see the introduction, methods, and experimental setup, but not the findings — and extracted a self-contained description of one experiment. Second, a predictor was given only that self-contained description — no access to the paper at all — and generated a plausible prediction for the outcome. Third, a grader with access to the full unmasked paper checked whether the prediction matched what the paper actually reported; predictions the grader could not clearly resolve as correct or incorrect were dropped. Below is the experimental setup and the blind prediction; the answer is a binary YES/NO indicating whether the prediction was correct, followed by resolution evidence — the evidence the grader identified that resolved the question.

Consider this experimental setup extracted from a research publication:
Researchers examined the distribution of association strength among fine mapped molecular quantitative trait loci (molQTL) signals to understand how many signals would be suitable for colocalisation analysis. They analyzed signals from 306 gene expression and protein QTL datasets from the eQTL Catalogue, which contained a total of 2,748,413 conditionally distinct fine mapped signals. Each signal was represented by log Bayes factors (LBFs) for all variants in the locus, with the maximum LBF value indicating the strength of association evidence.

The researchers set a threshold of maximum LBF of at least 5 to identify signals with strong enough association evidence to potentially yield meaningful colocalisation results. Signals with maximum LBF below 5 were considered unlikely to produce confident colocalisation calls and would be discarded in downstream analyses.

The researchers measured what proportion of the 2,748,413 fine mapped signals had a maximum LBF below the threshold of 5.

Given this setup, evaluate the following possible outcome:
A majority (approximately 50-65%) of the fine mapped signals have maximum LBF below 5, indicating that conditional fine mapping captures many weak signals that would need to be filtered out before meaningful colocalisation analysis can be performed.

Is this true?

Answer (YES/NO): NO